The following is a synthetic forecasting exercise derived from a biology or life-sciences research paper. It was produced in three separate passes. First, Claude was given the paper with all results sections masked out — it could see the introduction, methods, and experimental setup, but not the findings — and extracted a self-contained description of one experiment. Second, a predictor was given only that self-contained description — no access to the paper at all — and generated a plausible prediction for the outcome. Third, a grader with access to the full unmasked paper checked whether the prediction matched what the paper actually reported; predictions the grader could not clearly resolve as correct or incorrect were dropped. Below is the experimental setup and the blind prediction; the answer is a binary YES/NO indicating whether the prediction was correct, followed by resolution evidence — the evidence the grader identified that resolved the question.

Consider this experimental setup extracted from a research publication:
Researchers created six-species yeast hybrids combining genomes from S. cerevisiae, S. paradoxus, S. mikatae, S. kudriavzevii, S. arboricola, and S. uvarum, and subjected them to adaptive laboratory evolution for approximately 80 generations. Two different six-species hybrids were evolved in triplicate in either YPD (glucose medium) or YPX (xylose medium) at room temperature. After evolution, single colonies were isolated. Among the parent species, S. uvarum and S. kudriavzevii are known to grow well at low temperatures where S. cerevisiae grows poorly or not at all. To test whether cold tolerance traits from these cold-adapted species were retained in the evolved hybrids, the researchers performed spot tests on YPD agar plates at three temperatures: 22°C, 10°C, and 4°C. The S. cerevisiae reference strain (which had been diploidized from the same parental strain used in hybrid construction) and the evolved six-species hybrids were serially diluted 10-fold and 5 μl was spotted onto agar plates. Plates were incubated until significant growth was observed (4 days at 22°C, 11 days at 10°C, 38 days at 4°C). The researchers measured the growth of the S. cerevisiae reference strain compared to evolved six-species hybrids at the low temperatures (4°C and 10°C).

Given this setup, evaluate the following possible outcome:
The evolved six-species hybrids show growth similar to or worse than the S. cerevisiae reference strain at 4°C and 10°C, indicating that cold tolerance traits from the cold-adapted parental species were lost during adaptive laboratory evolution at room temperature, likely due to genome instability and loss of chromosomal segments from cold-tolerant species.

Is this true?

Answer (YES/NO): NO